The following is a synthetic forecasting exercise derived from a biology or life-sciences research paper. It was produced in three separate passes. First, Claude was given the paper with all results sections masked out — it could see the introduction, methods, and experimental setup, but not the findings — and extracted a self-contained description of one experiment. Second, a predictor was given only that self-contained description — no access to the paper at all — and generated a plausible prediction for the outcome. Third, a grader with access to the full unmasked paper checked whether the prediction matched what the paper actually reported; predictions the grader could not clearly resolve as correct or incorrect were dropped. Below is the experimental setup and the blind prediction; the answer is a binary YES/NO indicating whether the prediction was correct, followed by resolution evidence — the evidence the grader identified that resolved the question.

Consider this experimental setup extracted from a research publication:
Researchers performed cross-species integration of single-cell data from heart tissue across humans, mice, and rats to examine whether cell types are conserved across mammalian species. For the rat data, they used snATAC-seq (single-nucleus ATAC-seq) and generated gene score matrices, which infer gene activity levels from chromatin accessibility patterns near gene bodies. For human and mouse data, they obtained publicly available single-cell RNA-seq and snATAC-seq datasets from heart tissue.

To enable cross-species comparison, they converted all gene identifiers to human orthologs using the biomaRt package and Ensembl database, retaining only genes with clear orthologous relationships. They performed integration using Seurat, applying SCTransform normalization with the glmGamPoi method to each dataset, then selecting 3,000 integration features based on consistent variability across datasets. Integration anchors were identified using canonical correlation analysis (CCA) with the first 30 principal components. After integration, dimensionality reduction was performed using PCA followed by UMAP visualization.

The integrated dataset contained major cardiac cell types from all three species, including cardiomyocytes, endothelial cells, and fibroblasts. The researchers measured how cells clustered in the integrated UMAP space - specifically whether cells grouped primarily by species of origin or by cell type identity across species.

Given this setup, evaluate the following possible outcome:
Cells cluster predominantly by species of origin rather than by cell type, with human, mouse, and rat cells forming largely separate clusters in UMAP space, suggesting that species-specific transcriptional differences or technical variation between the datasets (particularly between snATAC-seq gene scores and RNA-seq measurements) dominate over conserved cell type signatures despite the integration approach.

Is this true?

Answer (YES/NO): NO